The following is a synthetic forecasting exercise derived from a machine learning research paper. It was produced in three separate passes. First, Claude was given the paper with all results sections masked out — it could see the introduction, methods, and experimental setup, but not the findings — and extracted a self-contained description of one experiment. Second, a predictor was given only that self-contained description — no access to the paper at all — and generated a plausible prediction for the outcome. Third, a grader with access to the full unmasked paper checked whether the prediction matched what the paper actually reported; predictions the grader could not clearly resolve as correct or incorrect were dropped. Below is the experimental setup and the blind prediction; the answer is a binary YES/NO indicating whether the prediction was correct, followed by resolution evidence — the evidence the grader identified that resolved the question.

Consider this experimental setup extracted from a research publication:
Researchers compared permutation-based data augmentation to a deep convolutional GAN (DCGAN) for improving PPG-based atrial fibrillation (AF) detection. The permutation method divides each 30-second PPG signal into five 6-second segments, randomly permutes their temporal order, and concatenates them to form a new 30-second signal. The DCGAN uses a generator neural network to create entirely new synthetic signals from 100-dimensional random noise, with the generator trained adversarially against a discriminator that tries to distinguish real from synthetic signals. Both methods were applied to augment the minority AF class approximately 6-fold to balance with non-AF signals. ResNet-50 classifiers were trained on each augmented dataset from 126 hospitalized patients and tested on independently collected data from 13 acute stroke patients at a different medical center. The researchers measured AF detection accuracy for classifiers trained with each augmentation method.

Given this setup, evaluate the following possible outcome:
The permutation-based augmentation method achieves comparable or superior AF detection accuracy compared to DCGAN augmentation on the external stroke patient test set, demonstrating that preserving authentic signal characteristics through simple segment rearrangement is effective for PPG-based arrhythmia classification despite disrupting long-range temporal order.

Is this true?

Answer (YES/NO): YES